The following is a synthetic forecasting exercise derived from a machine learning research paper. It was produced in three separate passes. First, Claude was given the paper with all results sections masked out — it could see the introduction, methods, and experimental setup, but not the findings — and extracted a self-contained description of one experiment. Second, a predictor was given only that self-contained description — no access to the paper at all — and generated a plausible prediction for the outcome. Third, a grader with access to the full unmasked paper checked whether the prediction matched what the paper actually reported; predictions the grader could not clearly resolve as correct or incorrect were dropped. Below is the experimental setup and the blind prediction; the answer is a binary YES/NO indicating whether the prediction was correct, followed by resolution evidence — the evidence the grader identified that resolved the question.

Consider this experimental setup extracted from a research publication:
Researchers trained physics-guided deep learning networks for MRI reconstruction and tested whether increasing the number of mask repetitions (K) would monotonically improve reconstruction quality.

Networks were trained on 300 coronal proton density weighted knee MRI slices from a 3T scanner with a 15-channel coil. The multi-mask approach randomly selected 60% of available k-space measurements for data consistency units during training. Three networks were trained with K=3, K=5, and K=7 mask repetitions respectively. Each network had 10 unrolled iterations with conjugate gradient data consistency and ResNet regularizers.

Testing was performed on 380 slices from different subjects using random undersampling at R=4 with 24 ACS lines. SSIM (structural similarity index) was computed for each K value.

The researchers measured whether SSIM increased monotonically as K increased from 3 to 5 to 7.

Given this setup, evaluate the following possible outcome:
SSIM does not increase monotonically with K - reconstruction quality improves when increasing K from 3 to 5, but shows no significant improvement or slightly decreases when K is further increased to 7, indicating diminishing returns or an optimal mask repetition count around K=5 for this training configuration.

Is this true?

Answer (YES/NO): NO